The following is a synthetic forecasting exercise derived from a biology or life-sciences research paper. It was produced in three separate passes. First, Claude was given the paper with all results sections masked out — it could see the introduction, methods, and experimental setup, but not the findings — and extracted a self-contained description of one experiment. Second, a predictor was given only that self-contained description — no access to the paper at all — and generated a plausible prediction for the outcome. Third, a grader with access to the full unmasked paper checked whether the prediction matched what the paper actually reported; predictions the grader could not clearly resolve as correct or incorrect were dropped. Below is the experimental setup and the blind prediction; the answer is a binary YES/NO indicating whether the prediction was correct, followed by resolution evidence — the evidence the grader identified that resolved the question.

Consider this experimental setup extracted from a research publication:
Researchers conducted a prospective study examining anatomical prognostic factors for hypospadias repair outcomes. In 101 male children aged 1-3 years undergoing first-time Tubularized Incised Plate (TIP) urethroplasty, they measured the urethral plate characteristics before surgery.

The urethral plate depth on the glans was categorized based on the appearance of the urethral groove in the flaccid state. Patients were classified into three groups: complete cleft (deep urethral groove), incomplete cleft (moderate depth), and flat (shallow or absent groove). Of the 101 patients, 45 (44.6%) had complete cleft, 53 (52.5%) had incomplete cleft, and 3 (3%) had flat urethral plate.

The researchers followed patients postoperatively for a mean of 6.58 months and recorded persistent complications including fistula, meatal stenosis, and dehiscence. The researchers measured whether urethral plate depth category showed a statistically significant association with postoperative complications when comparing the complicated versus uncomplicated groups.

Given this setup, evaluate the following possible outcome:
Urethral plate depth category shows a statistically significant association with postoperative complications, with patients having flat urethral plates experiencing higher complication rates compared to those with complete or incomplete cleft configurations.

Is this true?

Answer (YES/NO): NO